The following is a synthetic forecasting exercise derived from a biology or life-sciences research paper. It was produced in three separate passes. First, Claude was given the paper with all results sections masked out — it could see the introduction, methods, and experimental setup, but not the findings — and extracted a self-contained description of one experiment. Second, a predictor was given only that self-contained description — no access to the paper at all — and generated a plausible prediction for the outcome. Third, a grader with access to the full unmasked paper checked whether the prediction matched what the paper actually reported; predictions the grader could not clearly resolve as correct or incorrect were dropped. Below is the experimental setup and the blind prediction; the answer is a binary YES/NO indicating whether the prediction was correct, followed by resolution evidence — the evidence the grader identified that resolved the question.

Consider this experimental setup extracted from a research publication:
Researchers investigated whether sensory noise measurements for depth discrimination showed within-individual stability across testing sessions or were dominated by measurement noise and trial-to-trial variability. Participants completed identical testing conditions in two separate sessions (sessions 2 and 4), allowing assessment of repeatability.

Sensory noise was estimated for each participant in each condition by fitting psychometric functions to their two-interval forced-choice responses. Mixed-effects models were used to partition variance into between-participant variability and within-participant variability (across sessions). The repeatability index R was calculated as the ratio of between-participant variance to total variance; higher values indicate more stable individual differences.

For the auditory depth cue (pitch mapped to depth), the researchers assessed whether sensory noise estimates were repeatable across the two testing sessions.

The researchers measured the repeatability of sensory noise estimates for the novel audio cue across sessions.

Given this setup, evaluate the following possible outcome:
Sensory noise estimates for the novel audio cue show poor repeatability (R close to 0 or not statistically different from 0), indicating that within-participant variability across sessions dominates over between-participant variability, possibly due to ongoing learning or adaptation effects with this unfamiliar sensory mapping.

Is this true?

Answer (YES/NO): NO